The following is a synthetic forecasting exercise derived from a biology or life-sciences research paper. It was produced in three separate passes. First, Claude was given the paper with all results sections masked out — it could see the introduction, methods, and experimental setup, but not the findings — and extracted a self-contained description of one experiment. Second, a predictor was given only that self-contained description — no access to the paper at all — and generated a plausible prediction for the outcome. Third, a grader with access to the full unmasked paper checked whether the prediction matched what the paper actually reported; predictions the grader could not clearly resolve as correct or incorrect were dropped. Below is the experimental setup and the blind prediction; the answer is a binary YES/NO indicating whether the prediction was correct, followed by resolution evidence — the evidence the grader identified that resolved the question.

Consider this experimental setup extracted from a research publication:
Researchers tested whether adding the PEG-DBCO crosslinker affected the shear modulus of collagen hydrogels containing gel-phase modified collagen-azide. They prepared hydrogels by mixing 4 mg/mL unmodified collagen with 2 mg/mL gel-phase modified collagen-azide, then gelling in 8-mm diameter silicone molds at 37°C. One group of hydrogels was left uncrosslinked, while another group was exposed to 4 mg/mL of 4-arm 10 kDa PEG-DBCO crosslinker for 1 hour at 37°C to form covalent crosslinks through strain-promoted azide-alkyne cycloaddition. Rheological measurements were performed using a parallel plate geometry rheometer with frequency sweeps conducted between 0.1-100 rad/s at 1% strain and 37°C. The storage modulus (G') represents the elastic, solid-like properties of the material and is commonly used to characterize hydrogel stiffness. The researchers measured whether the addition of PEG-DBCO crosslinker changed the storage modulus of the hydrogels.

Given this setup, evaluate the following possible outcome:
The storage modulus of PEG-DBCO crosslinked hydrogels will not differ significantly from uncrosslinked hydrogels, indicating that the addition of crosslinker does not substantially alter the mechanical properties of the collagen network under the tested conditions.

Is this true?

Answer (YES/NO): YES